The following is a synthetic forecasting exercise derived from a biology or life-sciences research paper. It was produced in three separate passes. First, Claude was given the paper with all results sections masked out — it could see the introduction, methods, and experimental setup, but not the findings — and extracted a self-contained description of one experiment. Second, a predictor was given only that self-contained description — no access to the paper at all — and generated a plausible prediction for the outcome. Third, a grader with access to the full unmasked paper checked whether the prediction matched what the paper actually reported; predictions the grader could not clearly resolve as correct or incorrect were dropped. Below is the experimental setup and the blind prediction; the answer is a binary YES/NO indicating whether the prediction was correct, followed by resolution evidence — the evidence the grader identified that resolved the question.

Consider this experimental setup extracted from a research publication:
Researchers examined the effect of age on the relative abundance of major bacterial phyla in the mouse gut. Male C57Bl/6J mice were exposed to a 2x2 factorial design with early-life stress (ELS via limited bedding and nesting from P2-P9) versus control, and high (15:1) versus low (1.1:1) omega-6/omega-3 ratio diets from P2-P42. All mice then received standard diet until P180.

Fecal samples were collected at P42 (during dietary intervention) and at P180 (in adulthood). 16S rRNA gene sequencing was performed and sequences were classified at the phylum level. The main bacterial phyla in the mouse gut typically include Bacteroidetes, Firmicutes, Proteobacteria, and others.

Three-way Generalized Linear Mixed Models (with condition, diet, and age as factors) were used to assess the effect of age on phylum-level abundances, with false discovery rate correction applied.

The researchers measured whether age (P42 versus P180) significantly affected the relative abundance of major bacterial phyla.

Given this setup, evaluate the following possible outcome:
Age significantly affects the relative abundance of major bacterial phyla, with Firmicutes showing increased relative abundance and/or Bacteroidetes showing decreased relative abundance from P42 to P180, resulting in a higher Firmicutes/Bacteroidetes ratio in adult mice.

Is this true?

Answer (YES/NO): NO